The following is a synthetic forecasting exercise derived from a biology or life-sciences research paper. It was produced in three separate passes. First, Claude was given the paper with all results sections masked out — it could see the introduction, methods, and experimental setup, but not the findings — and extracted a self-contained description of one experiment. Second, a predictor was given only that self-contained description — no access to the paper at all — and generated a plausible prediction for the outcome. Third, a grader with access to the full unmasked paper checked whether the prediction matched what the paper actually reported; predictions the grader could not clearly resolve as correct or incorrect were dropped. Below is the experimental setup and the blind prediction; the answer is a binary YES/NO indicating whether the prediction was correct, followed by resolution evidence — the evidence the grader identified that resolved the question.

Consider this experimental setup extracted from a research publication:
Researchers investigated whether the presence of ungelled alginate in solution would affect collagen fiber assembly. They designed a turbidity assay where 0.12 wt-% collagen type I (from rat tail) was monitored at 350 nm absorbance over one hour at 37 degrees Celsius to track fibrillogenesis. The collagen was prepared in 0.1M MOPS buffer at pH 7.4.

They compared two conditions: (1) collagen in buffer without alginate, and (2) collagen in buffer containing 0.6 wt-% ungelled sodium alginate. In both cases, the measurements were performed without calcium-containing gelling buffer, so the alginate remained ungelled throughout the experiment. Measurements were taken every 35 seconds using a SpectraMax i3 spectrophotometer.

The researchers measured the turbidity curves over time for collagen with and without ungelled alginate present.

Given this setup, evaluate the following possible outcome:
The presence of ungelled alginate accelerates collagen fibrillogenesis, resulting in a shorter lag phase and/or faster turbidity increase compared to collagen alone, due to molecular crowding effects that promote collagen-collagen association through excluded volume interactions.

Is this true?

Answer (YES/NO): NO